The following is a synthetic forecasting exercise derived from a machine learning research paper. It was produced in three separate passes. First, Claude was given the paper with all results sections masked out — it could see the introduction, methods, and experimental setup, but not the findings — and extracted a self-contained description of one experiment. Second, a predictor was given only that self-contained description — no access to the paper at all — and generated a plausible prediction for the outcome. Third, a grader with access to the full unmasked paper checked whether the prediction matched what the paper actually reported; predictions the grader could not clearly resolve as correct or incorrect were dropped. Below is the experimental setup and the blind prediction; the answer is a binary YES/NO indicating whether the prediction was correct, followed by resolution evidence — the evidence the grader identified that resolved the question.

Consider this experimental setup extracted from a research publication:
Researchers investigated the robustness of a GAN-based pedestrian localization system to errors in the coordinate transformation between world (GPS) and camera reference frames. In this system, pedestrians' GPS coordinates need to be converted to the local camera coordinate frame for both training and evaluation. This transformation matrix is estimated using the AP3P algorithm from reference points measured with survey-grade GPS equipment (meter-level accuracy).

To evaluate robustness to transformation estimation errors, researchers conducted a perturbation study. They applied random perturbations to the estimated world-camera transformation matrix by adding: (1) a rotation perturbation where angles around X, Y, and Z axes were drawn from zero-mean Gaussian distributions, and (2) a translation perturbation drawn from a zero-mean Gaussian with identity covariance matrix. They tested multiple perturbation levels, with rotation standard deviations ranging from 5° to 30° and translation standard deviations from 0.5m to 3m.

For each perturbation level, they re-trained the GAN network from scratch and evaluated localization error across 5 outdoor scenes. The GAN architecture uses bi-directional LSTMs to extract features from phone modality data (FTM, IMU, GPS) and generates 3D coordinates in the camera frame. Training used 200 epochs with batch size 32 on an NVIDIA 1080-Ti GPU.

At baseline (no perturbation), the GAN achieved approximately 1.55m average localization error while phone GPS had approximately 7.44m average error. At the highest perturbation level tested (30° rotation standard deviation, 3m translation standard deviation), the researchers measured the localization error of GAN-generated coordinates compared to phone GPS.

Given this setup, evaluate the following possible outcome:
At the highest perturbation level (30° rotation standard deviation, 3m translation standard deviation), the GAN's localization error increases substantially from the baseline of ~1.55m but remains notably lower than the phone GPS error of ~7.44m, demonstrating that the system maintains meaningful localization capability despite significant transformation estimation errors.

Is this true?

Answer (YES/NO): YES